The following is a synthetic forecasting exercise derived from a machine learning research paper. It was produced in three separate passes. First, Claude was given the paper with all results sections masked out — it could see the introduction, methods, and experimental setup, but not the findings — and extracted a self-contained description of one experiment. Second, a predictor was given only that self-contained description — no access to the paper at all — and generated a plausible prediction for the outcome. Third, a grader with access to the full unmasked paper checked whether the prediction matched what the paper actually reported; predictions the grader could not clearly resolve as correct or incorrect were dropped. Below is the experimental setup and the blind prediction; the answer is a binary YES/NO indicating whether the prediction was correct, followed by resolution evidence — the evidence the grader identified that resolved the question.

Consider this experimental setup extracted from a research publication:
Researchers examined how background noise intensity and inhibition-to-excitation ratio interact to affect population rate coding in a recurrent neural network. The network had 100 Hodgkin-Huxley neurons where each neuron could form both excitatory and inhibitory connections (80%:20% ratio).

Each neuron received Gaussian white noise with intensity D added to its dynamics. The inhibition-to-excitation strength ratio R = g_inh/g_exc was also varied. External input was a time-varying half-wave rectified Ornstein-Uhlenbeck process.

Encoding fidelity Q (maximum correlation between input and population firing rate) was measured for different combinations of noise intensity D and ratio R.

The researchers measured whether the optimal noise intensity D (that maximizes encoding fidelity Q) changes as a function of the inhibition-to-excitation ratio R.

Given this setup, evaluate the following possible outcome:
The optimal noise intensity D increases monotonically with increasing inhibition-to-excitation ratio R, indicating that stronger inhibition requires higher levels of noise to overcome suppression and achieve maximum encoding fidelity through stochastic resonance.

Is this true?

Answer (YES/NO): NO